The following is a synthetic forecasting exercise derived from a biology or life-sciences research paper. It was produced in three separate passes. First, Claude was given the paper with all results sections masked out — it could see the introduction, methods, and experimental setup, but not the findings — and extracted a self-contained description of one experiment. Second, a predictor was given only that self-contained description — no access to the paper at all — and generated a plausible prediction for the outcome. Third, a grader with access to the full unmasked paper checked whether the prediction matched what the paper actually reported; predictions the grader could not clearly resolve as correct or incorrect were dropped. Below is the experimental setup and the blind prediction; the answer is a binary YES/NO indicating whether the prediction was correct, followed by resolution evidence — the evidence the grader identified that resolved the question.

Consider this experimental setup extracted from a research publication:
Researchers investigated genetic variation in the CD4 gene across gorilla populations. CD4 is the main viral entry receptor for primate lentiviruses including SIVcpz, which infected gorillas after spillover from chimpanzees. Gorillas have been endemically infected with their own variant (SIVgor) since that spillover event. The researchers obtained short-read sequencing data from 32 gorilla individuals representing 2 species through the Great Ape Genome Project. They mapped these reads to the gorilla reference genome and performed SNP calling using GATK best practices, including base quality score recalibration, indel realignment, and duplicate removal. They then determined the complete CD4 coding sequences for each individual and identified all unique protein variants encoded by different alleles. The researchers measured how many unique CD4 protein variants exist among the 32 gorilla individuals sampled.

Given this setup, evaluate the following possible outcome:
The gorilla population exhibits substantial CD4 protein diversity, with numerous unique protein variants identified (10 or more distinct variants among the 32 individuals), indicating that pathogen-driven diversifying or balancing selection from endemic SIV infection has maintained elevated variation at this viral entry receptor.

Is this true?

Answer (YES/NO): NO